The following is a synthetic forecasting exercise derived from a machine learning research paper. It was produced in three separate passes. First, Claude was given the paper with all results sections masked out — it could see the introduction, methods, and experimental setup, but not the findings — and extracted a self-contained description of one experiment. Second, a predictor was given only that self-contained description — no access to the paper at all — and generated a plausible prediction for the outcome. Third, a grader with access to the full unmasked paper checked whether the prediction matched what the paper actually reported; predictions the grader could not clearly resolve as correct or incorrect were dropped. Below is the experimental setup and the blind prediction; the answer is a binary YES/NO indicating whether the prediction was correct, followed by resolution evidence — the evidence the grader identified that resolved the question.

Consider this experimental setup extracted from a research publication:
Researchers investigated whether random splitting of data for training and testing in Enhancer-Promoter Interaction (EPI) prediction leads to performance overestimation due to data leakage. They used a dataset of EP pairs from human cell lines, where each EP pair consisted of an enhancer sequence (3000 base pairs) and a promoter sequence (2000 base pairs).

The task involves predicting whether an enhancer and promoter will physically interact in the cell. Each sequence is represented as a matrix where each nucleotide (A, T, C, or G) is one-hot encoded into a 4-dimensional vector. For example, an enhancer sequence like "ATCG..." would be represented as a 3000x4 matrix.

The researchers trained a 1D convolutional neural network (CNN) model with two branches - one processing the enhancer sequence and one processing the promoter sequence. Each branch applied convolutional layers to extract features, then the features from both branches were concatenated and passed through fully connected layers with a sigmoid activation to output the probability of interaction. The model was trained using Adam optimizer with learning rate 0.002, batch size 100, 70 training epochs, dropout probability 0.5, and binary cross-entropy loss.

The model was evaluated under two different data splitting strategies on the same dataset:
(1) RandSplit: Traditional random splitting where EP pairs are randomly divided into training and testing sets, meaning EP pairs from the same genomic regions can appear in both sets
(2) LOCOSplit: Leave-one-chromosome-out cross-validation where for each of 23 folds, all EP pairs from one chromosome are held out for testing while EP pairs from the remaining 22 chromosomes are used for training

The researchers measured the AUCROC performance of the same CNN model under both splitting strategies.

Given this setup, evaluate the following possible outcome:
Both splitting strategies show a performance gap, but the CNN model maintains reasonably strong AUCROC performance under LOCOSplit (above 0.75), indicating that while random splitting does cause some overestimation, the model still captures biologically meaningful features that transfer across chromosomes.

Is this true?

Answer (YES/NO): NO